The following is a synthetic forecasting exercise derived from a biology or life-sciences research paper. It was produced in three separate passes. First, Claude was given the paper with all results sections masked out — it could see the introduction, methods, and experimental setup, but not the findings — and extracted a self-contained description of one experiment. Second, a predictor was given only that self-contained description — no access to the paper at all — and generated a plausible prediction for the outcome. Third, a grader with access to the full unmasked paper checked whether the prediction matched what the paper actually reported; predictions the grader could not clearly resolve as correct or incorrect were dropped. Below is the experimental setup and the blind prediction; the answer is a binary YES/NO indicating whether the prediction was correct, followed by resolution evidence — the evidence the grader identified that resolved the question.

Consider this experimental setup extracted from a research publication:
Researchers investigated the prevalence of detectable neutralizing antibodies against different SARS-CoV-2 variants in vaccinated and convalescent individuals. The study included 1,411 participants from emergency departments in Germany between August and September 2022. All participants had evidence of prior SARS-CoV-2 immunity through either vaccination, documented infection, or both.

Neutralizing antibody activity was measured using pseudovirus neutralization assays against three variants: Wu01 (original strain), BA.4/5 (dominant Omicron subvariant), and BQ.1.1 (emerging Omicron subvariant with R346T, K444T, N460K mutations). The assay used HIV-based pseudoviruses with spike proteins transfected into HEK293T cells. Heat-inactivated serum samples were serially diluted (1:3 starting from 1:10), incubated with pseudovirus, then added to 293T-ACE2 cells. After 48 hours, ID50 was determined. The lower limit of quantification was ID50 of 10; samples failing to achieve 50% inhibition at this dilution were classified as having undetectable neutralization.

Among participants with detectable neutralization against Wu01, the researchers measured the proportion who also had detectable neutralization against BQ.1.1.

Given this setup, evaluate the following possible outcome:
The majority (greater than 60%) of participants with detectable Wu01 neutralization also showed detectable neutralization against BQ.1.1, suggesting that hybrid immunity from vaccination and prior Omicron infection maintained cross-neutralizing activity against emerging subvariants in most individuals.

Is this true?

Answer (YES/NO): YES